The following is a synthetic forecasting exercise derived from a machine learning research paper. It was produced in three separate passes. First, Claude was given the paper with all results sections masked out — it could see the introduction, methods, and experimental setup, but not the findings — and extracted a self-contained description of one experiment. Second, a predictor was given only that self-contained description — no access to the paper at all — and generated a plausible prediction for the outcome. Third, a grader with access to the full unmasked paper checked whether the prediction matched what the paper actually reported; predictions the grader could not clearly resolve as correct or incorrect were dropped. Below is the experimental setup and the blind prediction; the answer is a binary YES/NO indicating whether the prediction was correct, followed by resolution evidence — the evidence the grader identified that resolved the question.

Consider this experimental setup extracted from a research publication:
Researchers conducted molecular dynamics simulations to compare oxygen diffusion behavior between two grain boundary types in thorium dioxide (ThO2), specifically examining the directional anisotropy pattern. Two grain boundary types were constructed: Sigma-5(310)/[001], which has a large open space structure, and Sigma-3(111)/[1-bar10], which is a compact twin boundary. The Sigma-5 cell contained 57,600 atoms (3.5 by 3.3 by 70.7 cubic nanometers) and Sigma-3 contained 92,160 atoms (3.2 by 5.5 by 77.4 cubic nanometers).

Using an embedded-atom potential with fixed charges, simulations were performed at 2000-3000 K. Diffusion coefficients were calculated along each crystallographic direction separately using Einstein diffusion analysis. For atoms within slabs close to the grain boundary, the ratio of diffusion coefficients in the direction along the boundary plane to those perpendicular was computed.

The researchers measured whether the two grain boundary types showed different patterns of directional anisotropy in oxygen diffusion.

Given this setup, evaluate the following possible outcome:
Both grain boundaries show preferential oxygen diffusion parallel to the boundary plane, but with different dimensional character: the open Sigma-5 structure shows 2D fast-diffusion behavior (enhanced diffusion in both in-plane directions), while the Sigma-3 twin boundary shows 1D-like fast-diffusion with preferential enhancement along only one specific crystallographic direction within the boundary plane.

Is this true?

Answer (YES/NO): NO